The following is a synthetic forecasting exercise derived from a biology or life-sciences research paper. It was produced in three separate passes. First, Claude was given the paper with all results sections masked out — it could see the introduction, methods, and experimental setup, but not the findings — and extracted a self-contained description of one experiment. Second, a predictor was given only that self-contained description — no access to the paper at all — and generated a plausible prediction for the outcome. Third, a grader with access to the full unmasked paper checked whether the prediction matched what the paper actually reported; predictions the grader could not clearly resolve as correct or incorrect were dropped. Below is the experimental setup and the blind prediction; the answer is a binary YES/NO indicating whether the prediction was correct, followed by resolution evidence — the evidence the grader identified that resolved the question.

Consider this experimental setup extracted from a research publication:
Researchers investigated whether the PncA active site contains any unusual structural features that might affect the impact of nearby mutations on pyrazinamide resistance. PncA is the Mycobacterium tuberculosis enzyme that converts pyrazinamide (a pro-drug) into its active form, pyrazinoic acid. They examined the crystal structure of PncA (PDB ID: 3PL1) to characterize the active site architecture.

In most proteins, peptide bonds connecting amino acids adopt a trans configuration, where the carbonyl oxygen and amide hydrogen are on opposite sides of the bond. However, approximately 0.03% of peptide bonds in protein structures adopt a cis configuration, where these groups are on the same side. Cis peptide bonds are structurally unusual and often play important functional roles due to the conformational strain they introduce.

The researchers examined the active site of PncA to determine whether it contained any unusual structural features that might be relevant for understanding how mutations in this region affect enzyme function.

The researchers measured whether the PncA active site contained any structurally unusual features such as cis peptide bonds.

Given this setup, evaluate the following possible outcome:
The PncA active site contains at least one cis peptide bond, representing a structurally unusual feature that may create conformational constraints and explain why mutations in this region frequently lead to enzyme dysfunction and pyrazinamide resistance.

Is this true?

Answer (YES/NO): YES